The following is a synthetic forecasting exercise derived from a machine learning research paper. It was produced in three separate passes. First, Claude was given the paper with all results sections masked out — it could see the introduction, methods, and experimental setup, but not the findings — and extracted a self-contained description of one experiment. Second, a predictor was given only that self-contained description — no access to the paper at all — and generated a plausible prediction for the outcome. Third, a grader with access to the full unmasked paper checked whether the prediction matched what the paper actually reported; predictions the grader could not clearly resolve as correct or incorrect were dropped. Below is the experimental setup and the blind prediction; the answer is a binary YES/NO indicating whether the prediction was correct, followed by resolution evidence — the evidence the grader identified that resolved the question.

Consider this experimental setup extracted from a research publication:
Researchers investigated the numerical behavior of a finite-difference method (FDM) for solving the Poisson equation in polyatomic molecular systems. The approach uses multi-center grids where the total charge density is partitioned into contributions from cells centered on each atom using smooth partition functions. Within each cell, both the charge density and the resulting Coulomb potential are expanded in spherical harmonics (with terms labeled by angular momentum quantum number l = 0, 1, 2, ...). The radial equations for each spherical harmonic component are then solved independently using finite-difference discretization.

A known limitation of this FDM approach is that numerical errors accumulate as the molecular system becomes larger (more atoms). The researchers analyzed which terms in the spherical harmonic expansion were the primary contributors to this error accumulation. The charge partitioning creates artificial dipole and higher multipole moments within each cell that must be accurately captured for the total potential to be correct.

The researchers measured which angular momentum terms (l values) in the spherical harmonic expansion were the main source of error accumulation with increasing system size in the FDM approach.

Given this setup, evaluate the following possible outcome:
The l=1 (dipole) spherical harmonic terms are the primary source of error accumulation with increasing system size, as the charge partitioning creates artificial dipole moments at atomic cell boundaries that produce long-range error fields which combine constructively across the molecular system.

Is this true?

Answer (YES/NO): YES